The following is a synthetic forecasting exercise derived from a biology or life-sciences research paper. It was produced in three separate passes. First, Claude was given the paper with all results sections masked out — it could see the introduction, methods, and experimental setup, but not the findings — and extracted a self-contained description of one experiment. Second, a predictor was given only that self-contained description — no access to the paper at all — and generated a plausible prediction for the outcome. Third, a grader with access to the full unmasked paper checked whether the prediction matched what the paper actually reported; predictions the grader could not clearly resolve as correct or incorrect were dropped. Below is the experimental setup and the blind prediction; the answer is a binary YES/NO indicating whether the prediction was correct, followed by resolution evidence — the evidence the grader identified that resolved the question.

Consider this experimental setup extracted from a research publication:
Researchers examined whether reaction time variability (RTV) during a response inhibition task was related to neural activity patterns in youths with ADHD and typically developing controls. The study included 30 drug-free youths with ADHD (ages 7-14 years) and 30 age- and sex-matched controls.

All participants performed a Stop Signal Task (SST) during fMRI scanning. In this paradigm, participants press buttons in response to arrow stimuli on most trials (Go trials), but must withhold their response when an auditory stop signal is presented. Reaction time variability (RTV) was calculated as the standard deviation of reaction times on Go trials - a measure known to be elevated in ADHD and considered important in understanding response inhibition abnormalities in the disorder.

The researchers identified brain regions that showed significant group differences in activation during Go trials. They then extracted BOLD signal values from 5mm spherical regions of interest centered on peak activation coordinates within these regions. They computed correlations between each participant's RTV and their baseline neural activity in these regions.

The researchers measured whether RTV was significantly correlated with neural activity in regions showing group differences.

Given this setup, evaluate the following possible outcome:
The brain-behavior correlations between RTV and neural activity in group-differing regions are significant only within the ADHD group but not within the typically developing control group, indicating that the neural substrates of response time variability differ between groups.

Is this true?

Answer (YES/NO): YES